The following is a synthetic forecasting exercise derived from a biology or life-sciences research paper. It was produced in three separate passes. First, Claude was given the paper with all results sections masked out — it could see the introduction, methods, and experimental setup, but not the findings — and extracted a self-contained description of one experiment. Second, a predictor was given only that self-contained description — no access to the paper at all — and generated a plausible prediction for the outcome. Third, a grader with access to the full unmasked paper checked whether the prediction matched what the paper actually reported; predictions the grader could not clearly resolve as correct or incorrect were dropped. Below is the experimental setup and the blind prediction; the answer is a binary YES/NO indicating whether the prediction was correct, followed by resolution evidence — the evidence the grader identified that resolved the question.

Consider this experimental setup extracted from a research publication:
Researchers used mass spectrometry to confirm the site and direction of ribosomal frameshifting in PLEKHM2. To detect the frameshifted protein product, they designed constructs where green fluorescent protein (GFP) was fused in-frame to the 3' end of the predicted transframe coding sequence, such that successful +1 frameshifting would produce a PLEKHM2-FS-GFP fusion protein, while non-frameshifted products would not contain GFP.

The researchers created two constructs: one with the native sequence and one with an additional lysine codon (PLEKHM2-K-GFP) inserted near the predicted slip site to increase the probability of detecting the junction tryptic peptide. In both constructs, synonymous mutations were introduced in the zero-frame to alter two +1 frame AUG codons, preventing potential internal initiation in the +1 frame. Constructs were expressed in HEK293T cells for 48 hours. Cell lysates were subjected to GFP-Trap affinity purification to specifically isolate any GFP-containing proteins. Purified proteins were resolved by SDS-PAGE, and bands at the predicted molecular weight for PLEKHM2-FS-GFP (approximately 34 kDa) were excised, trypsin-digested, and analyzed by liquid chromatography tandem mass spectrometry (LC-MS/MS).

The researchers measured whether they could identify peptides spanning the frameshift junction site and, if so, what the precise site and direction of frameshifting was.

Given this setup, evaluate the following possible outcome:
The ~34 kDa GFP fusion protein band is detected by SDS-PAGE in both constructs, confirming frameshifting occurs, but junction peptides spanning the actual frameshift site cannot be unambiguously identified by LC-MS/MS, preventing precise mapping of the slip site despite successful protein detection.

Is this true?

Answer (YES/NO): NO